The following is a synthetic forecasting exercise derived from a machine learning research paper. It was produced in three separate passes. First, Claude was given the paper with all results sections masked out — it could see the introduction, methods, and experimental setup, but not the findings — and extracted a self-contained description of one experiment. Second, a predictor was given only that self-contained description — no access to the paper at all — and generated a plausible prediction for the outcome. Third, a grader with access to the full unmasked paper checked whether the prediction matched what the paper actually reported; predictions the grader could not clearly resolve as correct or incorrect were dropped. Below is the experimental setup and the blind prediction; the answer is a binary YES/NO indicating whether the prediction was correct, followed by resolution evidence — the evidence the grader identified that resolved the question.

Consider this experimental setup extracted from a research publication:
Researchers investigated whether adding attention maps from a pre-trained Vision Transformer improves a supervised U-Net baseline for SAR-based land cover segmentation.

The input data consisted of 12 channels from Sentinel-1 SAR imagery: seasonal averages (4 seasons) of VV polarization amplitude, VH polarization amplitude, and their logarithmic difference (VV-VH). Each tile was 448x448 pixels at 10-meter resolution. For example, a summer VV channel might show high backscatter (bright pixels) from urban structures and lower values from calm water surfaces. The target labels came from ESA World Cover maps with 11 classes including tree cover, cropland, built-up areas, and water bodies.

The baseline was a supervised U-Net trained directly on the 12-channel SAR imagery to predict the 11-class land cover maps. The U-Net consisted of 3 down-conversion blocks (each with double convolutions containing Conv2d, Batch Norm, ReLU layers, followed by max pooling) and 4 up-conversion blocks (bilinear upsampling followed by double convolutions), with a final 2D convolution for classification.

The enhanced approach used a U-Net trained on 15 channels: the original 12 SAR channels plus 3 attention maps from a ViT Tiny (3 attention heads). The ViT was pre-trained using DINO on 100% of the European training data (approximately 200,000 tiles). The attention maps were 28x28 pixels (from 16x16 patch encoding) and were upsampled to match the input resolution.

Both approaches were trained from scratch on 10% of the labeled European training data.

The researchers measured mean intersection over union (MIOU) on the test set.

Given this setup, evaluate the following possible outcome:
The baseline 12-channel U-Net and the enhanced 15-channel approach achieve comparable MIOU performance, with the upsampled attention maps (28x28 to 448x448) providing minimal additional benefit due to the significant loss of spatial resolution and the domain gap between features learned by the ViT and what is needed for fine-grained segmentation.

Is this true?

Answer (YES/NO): YES